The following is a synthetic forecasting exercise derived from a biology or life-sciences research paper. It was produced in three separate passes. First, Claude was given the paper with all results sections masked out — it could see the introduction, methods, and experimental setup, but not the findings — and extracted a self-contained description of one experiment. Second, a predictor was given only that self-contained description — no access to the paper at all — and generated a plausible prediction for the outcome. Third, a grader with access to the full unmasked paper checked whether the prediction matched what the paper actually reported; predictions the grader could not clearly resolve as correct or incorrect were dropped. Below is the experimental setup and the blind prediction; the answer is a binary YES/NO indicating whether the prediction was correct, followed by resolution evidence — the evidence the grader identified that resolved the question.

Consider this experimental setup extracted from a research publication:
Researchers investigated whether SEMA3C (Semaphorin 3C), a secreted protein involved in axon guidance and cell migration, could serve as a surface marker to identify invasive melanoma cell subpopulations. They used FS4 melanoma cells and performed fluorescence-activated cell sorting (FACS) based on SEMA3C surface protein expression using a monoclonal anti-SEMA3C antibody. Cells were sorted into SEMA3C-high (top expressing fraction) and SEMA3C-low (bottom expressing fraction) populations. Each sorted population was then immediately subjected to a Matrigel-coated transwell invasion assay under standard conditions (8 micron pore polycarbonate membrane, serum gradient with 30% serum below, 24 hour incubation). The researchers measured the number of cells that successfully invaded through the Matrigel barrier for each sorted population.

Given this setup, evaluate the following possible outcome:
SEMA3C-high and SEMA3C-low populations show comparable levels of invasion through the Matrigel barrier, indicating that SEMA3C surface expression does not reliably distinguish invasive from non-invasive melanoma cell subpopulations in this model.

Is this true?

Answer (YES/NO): NO